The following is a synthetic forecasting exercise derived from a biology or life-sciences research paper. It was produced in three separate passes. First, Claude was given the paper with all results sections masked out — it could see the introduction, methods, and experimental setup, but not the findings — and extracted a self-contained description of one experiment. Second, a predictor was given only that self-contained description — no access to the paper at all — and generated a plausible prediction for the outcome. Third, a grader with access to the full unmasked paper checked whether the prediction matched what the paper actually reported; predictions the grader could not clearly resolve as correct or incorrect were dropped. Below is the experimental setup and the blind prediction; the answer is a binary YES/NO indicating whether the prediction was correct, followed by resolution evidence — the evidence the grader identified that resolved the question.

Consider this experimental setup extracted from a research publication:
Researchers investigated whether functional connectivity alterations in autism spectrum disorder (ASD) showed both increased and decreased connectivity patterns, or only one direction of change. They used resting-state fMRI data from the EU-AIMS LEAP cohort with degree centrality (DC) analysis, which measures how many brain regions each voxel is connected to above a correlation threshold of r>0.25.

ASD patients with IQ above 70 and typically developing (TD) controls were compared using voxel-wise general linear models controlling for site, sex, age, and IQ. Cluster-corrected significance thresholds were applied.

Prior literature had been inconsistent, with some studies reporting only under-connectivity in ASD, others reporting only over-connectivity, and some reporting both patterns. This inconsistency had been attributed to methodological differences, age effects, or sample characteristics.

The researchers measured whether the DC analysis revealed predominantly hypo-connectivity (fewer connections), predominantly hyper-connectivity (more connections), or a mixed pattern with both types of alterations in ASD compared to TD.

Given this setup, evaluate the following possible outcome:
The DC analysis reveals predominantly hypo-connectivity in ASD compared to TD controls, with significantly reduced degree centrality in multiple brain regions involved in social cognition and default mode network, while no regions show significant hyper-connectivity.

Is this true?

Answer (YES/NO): NO